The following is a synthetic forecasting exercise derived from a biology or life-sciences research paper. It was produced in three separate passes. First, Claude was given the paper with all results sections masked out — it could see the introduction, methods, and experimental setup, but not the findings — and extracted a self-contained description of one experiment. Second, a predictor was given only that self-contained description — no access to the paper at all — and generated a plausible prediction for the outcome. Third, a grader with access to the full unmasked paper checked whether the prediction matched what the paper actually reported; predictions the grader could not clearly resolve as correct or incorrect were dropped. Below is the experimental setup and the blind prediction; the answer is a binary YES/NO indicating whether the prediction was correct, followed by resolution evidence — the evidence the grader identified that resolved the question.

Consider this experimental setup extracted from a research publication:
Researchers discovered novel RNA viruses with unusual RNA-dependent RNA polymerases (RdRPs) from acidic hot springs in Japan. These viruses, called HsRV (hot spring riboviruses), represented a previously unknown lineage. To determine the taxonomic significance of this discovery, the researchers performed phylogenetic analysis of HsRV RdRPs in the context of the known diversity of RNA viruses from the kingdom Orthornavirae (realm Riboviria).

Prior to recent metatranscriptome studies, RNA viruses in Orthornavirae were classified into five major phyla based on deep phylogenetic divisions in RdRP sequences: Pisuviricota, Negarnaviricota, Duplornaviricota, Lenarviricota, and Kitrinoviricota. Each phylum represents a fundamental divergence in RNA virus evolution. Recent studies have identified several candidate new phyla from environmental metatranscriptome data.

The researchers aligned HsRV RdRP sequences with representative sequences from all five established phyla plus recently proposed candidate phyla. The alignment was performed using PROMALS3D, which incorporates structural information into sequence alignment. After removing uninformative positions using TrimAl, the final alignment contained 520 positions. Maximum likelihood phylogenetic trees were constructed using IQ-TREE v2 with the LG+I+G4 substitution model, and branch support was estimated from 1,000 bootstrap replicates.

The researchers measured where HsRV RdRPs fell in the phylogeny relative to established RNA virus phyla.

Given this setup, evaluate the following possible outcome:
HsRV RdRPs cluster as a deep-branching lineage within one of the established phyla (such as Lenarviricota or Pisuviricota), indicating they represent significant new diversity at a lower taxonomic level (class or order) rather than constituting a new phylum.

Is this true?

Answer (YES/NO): NO